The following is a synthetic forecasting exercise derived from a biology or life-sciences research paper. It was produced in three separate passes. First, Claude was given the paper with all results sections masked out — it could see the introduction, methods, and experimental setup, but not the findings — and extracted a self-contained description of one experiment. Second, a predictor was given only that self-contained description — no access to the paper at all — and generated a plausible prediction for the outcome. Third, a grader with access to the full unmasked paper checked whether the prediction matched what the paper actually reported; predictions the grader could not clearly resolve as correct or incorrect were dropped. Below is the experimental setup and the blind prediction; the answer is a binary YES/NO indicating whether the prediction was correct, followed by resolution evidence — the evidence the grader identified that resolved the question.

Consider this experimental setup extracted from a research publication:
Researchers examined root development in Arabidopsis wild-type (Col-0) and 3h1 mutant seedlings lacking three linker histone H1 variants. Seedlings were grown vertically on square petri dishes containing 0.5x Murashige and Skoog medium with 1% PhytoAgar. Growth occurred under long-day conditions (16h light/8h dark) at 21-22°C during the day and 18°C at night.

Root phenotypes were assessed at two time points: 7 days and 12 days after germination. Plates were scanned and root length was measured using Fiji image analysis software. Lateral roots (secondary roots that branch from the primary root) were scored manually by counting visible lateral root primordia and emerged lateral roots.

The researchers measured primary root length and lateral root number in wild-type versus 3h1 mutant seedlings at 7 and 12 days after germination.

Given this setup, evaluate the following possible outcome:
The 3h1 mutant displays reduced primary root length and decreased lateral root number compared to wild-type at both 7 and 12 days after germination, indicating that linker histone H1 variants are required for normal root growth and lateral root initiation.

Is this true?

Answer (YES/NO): NO